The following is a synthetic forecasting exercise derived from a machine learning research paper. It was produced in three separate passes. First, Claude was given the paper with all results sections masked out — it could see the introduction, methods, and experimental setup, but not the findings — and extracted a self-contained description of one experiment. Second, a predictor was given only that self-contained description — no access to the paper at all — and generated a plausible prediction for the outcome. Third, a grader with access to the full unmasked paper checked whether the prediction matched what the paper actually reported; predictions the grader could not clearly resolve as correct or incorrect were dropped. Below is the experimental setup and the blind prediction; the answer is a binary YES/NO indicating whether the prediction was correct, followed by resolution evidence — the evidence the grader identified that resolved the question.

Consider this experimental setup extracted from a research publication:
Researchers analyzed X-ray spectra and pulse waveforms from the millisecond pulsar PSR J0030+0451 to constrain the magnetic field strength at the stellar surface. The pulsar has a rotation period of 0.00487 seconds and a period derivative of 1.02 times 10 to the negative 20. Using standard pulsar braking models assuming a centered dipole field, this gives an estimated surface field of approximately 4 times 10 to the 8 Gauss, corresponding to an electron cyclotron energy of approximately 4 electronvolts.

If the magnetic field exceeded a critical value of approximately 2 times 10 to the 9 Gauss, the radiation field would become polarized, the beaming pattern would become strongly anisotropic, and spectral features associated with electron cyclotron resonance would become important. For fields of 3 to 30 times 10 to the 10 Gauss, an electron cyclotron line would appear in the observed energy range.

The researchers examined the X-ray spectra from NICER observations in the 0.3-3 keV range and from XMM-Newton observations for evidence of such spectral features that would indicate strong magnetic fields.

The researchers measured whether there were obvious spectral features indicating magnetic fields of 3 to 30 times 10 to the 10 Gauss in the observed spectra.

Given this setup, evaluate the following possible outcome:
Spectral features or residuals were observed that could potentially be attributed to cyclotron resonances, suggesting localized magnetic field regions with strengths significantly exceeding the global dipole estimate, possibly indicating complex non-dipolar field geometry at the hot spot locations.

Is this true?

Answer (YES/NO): NO